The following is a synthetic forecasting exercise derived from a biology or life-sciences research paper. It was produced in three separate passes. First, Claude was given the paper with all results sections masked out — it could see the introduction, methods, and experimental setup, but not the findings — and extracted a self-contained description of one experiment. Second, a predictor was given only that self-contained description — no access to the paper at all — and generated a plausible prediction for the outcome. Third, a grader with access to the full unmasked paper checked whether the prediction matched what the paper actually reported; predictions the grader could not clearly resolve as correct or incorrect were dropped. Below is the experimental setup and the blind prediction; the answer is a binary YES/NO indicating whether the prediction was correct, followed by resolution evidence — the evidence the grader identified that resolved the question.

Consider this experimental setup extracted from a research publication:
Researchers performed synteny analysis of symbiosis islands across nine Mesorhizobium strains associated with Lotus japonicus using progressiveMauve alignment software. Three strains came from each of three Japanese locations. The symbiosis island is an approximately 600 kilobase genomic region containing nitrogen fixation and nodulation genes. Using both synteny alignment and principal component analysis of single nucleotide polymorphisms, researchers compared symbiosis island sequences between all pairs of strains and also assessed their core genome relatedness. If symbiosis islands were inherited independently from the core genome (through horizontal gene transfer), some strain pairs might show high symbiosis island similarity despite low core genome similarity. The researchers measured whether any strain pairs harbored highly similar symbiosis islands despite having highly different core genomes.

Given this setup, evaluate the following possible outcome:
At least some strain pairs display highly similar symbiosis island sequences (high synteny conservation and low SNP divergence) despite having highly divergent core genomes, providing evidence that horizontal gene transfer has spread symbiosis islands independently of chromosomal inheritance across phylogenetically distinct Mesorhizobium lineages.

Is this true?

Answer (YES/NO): YES